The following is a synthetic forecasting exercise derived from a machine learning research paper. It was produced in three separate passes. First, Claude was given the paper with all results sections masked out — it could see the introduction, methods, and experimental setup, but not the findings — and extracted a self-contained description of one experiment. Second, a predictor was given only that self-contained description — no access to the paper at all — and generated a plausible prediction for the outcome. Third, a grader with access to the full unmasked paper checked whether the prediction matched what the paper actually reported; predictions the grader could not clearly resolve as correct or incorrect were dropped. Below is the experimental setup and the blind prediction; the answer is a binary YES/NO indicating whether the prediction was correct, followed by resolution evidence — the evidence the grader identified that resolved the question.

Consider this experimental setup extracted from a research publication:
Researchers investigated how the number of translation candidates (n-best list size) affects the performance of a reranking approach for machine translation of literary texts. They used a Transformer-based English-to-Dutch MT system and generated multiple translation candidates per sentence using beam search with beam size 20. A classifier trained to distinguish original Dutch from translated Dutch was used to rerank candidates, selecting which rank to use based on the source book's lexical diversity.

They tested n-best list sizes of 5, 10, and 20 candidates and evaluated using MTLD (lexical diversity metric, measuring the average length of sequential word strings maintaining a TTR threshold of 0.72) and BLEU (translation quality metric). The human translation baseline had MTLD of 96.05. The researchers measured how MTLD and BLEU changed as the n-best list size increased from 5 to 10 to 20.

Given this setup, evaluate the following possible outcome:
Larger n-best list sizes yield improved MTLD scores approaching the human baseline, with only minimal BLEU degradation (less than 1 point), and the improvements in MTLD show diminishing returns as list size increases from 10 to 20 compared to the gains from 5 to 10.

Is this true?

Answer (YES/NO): NO